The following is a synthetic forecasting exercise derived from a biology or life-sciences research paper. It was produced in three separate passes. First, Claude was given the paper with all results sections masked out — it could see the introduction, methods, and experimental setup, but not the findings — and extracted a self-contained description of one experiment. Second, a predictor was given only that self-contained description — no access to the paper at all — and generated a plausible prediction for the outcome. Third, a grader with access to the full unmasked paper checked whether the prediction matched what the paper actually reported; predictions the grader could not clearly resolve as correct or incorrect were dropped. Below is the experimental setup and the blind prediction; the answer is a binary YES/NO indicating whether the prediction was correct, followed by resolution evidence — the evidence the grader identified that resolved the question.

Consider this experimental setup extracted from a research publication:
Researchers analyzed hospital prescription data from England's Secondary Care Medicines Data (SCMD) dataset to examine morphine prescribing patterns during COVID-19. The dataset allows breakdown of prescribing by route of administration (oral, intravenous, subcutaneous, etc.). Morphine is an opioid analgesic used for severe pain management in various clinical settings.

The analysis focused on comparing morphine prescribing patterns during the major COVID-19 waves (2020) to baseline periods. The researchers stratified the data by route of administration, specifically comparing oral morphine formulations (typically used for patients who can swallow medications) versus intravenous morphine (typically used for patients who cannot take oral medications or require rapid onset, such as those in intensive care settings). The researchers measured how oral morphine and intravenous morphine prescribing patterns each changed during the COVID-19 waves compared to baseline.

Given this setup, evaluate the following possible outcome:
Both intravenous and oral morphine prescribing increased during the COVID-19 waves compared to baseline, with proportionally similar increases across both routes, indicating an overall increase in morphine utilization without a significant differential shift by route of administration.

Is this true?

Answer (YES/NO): NO